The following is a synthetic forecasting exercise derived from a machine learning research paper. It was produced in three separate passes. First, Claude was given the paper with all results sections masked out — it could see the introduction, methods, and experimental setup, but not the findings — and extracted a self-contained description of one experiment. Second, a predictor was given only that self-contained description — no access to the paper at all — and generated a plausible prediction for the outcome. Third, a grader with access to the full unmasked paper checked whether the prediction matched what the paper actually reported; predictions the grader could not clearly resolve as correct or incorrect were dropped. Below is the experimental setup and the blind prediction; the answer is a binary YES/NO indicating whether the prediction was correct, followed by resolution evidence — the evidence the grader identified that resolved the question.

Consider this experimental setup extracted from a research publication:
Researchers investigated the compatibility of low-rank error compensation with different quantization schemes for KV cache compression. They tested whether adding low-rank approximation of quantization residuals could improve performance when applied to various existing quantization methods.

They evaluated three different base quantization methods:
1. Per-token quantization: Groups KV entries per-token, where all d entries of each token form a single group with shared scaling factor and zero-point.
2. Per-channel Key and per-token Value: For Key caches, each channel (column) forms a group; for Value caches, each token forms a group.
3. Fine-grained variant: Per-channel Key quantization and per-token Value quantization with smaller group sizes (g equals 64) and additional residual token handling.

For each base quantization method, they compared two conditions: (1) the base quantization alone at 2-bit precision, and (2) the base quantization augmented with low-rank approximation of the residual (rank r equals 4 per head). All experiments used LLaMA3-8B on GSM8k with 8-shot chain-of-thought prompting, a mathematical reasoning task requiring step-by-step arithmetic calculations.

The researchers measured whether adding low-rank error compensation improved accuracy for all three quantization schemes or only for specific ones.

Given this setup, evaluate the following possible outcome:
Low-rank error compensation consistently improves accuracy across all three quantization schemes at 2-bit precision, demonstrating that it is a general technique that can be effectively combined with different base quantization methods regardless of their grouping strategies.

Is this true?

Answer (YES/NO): YES